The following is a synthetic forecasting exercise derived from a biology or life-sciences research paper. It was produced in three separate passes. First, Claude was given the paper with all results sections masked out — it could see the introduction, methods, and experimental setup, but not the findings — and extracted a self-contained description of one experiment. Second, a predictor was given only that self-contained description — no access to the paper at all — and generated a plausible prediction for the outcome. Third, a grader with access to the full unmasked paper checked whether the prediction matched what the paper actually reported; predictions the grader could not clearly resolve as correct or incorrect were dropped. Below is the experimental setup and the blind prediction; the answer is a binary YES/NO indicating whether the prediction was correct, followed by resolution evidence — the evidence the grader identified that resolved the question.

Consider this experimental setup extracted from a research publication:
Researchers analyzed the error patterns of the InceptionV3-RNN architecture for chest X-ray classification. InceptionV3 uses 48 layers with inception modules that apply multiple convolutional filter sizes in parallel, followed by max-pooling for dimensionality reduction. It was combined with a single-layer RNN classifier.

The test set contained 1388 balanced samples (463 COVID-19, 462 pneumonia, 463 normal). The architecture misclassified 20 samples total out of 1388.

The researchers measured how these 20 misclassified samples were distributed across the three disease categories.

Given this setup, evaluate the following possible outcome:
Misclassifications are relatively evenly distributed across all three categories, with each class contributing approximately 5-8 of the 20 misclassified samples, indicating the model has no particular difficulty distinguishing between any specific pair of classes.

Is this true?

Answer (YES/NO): NO